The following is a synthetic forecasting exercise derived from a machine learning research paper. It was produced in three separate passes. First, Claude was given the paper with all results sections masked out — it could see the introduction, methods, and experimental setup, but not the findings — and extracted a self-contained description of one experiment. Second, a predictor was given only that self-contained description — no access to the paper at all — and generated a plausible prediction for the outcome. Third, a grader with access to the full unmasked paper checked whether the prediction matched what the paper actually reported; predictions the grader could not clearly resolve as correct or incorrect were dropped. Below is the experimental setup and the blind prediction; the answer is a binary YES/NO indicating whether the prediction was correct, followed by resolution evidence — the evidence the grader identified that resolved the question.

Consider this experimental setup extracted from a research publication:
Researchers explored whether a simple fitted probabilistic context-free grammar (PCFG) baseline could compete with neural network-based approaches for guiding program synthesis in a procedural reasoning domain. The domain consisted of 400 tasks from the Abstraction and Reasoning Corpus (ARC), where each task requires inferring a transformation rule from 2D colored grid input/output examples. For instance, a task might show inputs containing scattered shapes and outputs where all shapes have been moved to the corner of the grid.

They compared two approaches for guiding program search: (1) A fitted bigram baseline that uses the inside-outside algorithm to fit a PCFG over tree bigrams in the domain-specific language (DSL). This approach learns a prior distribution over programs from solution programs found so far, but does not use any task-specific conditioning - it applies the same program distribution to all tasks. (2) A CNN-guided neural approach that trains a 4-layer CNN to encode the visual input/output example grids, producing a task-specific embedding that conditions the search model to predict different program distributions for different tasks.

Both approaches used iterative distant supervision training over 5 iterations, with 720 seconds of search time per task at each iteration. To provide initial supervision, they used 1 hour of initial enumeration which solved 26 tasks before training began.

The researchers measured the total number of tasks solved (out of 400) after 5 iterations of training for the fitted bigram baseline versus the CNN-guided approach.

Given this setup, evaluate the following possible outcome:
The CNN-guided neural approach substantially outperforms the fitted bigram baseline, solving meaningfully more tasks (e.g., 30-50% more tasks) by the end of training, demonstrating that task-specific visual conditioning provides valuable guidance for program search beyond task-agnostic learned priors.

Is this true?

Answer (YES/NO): NO